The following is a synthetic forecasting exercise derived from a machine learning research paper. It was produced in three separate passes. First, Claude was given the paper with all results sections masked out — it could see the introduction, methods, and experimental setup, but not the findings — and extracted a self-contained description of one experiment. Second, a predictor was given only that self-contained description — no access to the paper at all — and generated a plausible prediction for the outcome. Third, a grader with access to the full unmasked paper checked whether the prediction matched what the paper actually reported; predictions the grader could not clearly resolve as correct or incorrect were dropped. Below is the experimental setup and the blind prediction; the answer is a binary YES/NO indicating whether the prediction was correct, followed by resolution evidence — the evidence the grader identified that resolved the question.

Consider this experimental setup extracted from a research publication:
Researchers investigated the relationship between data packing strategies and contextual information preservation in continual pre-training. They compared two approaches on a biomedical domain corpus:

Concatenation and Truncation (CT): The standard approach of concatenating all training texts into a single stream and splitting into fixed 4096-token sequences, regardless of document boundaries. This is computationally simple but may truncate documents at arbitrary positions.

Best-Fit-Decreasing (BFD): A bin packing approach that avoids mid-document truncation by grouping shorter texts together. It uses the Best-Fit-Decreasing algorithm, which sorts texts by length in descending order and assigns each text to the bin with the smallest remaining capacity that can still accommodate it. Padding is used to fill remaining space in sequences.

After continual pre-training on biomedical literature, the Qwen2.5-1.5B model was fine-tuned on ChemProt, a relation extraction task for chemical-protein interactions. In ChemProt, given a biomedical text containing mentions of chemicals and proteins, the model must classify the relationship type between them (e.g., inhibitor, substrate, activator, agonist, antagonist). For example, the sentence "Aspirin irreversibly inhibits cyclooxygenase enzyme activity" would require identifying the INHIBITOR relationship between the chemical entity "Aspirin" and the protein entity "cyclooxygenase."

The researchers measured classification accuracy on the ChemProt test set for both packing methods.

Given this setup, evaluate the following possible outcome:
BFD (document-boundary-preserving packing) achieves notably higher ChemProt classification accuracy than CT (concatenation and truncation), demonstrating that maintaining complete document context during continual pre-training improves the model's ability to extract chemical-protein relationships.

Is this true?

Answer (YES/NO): NO